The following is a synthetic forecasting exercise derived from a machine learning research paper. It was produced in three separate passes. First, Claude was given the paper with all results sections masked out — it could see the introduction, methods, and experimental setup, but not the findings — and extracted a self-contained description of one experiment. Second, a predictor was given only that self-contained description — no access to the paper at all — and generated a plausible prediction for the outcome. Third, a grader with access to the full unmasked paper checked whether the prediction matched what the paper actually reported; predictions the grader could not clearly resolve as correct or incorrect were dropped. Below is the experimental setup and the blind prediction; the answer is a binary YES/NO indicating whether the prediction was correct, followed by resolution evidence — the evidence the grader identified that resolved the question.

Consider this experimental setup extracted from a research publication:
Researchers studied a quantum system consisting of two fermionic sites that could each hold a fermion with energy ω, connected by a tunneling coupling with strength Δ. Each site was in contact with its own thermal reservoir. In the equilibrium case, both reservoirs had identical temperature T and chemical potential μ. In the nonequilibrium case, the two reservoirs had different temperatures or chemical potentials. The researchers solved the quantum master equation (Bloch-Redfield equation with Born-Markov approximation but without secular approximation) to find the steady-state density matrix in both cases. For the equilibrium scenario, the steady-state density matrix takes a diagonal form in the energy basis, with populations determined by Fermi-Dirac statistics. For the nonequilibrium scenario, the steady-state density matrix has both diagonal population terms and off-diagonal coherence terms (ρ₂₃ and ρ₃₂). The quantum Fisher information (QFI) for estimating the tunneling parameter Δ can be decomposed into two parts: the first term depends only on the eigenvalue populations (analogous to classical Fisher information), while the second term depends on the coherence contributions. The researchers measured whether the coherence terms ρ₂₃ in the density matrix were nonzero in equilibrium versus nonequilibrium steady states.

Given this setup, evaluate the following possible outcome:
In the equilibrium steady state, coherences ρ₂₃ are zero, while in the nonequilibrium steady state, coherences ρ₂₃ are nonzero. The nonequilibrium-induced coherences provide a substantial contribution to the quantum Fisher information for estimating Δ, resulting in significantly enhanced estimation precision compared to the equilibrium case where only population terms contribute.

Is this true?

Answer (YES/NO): YES